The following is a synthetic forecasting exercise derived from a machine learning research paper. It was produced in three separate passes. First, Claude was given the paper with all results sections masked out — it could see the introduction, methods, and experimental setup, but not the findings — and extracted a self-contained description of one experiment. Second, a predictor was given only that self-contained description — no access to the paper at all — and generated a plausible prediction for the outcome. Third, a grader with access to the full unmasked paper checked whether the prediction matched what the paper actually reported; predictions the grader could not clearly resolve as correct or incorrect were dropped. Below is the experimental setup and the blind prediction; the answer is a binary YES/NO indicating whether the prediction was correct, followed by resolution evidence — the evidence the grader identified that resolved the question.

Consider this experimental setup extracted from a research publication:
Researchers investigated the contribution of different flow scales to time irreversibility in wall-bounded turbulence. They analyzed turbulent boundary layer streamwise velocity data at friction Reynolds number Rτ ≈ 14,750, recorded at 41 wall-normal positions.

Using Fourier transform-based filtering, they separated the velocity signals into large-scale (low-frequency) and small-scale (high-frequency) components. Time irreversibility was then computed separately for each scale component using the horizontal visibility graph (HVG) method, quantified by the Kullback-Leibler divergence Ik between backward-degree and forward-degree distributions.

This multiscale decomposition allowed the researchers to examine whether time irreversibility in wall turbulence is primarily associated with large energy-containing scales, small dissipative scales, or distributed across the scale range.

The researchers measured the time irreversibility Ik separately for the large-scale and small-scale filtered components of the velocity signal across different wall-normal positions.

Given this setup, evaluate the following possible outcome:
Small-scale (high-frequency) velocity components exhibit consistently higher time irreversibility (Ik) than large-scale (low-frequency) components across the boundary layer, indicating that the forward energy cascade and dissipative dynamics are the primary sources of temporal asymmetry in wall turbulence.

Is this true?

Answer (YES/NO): NO